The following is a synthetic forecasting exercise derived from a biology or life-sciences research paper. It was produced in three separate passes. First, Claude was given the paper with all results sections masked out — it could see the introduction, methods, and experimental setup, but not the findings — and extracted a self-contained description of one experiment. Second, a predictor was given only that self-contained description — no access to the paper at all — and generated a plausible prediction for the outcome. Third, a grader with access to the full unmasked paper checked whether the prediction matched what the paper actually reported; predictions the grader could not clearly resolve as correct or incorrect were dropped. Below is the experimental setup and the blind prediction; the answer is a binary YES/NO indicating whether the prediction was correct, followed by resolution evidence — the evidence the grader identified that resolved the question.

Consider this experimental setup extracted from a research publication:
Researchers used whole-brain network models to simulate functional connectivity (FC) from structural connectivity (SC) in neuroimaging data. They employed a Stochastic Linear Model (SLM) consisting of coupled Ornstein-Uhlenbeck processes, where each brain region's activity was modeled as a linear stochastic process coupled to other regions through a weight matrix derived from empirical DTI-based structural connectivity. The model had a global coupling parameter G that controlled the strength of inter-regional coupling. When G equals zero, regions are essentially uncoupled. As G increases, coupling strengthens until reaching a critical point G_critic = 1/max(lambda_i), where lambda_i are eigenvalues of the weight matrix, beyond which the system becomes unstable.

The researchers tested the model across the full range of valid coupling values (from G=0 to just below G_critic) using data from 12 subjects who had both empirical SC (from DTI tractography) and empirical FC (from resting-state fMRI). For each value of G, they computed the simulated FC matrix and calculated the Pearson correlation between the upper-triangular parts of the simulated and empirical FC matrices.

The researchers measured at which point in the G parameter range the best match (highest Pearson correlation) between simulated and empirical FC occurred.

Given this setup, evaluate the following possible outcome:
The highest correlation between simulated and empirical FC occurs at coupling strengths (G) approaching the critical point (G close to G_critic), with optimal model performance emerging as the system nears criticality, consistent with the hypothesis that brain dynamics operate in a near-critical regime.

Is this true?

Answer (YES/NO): YES